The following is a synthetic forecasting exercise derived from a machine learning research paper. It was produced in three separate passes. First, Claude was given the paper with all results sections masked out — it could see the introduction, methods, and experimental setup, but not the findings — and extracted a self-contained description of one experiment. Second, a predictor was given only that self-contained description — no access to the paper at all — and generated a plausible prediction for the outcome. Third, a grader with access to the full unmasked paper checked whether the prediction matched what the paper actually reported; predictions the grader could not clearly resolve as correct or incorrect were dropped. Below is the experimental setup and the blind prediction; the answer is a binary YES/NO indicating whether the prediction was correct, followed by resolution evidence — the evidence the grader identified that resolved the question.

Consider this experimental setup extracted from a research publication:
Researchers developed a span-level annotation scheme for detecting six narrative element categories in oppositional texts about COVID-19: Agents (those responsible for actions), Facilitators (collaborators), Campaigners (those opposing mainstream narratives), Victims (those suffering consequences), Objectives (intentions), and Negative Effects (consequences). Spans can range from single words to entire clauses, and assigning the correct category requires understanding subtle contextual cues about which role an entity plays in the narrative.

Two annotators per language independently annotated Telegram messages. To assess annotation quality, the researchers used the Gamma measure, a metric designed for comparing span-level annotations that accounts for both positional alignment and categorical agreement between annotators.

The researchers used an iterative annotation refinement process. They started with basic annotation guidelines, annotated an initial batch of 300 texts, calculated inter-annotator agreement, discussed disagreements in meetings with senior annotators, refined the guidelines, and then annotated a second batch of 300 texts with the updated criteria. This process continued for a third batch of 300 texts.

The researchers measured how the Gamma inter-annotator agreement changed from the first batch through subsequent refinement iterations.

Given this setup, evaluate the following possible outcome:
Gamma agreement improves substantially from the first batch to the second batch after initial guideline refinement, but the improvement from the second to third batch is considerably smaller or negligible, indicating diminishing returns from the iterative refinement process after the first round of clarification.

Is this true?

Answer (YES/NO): YES